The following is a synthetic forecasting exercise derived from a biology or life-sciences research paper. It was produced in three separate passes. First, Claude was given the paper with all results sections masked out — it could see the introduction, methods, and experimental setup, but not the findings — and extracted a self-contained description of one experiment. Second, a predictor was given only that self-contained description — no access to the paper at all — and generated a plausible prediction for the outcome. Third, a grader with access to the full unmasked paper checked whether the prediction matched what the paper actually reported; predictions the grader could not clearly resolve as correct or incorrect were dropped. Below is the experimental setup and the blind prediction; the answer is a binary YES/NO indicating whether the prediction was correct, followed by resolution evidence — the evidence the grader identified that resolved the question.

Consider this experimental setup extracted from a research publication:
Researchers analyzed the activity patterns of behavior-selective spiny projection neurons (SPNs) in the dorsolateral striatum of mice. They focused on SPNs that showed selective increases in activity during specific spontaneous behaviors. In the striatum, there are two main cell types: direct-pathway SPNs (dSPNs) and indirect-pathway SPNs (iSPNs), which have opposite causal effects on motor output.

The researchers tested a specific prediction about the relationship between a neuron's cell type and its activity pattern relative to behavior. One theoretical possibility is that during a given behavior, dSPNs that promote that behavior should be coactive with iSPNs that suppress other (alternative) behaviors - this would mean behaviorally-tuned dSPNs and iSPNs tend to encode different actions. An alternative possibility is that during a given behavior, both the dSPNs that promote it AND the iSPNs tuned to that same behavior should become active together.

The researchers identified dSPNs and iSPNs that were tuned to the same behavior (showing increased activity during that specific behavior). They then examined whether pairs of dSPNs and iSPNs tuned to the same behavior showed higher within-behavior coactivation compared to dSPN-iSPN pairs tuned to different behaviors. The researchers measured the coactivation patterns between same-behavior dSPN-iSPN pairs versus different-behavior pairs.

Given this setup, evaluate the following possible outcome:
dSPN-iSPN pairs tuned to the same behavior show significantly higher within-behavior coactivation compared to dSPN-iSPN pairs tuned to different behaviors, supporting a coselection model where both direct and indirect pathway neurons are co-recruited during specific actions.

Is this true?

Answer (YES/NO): YES